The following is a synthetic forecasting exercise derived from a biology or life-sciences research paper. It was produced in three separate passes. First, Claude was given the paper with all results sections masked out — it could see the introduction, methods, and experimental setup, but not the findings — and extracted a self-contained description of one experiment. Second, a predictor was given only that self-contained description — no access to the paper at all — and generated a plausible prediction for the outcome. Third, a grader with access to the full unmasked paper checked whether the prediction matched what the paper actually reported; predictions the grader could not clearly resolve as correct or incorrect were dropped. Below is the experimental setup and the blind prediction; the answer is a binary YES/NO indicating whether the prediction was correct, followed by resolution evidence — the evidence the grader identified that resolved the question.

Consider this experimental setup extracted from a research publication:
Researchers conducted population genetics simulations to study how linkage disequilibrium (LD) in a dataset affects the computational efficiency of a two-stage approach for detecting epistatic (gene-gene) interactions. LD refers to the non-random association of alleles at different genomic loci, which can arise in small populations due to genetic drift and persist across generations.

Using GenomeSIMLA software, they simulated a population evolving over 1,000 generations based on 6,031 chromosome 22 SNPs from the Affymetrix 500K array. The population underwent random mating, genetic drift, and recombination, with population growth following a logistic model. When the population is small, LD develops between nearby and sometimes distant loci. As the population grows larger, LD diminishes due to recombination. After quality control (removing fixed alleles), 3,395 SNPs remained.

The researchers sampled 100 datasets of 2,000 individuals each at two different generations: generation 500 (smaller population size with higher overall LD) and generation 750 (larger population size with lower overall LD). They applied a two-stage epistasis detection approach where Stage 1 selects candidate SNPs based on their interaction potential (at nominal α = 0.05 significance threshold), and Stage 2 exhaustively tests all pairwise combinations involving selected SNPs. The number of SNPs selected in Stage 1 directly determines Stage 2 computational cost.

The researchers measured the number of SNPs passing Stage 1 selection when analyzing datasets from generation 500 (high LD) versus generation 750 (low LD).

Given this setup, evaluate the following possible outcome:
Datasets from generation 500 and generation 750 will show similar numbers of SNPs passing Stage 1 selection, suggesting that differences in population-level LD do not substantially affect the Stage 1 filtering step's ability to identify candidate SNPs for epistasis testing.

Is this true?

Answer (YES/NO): NO